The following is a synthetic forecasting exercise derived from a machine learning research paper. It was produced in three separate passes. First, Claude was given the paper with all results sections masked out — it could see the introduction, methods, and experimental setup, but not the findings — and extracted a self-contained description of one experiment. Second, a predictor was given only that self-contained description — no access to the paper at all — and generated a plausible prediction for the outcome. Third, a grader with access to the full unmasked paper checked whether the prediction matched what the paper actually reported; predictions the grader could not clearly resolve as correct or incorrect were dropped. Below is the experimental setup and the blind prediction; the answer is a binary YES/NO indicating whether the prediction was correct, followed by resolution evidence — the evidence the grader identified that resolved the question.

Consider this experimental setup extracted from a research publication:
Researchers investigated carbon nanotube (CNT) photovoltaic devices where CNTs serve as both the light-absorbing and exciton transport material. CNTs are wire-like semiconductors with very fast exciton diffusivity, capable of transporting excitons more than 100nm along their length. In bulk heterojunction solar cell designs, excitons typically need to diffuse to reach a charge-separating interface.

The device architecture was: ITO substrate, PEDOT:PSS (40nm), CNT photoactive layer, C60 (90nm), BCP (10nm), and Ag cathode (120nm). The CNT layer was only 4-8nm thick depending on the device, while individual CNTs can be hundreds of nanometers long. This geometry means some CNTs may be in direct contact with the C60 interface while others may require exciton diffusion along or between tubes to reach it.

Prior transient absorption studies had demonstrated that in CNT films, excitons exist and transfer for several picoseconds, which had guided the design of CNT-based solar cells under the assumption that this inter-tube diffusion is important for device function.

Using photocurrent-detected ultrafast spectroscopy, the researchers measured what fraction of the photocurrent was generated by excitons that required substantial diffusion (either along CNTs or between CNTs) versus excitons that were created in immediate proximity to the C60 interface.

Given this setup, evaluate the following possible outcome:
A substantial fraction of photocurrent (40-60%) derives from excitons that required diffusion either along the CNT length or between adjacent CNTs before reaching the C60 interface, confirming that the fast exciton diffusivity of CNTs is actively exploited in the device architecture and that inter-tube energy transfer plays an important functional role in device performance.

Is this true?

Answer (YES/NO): NO